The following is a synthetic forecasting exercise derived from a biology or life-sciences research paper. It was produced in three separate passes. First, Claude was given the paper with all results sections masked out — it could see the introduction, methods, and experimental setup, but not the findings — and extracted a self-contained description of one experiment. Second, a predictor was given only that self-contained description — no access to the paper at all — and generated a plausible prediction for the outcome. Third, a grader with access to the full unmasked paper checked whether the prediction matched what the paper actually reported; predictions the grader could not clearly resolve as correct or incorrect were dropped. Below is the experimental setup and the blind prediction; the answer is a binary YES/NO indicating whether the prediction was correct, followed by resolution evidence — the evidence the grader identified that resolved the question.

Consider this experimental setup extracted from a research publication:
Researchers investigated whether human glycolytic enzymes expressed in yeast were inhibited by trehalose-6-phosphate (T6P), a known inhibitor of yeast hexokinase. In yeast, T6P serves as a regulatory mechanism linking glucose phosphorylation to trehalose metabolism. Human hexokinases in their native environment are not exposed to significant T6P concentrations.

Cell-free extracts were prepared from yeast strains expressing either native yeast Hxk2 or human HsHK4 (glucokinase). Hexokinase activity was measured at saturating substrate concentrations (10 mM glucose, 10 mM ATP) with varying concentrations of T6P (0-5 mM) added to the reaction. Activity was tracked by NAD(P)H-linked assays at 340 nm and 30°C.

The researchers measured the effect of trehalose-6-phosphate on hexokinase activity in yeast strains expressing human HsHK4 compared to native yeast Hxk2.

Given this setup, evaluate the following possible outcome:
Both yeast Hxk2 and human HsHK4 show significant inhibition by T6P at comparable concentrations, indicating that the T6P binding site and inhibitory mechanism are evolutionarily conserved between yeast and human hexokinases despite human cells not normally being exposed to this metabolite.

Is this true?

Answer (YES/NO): NO